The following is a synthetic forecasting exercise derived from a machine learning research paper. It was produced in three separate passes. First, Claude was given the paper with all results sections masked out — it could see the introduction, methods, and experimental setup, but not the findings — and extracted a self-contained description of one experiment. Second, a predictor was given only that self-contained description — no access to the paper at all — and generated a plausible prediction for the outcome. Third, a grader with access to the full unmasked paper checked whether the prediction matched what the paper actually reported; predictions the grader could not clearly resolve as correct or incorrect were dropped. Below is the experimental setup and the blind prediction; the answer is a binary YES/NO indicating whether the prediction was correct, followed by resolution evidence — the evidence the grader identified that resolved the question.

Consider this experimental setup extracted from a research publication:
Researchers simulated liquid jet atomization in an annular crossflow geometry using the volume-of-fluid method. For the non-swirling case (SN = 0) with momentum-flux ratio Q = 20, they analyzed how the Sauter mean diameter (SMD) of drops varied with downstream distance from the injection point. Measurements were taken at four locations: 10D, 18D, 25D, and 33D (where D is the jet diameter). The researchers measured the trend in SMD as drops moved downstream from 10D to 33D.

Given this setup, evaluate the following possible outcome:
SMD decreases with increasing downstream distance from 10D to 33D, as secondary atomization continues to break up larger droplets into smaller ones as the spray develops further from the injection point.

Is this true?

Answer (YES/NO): NO